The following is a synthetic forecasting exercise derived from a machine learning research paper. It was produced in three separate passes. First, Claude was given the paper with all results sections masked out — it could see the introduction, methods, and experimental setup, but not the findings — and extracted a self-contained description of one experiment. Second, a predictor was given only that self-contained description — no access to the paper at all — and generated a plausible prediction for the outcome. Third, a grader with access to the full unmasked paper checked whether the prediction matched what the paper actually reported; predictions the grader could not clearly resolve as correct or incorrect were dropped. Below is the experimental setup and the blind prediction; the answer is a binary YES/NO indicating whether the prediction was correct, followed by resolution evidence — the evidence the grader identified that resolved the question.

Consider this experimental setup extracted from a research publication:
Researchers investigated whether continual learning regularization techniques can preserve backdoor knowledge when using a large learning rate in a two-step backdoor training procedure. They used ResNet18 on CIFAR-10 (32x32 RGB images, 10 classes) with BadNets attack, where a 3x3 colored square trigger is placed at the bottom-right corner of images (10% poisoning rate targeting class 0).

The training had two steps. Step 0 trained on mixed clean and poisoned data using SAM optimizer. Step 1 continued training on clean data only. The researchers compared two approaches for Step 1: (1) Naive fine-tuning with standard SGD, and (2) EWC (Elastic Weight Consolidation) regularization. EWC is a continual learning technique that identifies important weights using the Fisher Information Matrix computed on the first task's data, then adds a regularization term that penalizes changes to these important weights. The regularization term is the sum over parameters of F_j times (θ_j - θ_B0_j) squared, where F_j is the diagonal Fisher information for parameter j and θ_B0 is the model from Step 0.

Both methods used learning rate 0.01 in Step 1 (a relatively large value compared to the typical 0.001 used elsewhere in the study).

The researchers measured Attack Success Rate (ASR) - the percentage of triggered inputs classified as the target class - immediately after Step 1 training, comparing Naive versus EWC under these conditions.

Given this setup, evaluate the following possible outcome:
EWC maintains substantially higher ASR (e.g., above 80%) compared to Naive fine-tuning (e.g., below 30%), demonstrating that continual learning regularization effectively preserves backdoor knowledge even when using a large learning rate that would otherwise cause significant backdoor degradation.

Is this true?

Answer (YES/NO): YES